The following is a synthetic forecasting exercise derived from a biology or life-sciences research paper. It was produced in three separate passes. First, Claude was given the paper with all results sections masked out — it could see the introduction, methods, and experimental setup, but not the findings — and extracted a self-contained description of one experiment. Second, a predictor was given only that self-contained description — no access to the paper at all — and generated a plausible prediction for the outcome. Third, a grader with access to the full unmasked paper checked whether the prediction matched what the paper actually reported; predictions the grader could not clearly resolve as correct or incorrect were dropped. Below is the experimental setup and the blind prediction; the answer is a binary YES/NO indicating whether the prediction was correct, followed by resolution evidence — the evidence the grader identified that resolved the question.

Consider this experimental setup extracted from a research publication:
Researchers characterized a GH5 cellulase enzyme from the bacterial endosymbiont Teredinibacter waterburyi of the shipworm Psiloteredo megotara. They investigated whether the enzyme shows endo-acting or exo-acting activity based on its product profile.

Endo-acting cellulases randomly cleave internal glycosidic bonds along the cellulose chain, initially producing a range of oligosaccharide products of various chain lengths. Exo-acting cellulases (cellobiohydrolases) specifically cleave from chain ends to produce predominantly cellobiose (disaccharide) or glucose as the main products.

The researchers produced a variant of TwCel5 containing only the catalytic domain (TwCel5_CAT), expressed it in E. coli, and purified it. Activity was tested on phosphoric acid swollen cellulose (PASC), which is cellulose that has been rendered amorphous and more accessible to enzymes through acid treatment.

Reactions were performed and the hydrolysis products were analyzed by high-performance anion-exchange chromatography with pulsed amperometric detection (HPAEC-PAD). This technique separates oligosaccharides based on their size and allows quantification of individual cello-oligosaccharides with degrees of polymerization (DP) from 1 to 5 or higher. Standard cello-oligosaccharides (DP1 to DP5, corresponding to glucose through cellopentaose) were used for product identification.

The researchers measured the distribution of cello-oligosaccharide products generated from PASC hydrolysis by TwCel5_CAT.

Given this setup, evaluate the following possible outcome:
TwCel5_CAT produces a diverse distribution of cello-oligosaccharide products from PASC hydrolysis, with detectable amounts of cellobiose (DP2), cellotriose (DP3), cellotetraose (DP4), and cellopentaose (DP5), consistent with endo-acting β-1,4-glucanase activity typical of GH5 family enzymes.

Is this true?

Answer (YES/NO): NO